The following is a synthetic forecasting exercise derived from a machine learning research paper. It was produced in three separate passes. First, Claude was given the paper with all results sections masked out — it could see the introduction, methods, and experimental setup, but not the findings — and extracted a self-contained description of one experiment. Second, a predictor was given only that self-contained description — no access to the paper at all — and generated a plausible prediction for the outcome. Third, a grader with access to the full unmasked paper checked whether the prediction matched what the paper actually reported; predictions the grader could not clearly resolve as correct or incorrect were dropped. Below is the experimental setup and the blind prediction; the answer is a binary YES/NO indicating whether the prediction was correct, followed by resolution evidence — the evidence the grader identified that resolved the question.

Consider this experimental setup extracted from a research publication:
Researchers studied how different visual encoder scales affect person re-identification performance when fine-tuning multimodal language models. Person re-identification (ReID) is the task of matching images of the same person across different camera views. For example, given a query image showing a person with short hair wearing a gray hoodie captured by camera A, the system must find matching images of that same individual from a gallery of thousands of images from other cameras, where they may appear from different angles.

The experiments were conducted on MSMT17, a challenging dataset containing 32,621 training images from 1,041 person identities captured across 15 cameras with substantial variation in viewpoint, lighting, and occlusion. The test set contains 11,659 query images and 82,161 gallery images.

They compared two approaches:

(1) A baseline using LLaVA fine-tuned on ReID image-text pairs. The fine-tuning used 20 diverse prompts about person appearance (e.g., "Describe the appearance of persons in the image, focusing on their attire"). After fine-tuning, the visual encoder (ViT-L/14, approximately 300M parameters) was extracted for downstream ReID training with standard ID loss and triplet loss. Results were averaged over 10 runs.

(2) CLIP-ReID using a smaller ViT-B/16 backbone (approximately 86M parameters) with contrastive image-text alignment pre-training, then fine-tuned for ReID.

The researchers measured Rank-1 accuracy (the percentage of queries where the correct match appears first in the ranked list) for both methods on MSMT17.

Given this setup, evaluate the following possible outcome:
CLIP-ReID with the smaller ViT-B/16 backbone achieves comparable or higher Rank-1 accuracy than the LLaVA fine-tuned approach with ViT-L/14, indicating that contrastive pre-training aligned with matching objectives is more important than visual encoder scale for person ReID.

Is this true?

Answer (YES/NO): YES